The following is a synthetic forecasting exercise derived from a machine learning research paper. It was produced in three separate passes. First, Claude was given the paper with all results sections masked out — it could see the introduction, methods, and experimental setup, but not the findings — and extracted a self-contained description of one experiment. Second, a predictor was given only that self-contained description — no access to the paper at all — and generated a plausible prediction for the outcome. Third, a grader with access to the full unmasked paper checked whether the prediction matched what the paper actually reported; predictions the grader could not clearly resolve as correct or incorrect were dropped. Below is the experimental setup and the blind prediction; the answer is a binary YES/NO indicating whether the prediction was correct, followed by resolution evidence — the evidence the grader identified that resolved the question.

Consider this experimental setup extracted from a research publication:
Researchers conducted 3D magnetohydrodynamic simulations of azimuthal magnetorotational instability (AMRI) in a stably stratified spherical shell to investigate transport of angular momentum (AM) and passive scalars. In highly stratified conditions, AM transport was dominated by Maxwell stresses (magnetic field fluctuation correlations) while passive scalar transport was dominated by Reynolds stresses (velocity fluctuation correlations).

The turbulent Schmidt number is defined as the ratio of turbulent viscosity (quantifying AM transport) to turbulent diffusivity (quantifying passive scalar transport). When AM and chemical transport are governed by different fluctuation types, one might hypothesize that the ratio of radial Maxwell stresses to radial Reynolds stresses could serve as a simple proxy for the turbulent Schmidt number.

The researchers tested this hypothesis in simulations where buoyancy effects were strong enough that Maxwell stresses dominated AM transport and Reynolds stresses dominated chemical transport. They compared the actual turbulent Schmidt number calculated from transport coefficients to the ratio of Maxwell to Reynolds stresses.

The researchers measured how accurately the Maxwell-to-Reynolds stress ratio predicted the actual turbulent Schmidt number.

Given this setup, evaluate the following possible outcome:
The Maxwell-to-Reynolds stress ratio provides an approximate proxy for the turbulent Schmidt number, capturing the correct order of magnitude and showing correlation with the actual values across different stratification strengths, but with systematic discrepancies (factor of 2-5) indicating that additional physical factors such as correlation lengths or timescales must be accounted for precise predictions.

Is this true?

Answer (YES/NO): NO